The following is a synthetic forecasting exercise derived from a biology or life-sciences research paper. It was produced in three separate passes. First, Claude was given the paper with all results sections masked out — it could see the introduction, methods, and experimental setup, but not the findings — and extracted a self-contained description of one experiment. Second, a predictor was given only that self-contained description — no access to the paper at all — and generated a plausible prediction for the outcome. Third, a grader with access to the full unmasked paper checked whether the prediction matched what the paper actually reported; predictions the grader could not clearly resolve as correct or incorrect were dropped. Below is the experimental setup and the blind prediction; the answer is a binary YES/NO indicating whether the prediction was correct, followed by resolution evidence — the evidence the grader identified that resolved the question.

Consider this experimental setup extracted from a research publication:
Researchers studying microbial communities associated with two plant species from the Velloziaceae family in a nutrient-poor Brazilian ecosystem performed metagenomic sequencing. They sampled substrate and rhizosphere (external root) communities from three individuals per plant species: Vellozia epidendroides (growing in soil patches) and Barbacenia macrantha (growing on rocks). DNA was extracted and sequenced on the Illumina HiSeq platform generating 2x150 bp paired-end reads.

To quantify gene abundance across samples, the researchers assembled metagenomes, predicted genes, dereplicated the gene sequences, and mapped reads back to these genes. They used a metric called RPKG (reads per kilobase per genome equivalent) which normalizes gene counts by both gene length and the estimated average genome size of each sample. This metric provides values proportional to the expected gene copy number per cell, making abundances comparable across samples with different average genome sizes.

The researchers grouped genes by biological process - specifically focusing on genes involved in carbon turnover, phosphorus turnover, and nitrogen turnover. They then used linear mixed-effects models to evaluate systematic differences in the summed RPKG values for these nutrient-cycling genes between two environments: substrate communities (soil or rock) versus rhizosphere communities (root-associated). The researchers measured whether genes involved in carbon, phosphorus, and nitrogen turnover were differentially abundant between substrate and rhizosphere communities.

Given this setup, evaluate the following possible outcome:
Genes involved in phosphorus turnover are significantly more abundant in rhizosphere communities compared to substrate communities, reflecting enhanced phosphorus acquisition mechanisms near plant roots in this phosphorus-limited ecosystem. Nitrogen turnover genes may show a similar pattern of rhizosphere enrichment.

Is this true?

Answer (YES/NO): YES